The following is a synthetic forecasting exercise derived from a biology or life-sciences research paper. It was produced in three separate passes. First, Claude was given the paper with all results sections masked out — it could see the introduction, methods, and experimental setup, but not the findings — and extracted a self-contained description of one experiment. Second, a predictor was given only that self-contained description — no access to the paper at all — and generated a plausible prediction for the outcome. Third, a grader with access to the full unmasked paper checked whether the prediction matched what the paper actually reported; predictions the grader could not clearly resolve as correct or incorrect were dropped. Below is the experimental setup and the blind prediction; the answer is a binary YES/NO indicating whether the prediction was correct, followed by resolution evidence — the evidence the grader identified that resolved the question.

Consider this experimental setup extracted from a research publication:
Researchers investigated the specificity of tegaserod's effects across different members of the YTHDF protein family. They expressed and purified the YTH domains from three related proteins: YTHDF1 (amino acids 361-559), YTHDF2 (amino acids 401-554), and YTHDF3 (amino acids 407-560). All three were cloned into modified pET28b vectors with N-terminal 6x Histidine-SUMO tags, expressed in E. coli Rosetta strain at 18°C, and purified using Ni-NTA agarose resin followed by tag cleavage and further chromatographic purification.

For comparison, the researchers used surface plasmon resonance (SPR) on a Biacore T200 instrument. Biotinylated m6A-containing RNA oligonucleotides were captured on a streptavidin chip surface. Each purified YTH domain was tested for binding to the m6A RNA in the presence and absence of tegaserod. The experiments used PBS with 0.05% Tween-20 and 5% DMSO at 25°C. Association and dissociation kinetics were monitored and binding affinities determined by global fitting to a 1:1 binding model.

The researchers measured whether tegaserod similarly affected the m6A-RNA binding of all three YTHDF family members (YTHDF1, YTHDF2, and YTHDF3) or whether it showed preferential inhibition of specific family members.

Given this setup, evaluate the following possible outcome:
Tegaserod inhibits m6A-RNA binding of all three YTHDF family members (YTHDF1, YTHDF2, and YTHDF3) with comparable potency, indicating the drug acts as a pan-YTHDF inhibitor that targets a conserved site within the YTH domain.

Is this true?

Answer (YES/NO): NO